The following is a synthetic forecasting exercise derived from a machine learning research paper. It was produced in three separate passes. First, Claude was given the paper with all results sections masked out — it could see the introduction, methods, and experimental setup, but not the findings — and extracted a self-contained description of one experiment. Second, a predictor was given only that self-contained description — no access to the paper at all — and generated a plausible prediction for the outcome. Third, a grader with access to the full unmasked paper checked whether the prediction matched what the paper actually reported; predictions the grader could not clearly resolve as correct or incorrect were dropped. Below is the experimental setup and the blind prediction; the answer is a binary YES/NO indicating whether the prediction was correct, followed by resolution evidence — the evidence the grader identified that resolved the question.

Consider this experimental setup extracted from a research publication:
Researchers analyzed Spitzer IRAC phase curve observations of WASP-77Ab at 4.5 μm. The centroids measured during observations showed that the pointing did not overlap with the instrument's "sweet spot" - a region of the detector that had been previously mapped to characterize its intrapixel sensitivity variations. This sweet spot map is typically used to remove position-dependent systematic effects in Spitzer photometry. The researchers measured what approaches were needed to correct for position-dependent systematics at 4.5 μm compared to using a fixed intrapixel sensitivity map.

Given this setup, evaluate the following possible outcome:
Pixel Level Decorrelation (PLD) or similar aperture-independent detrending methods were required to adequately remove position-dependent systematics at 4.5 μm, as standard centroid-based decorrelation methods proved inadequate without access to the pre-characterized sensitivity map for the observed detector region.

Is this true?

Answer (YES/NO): NO